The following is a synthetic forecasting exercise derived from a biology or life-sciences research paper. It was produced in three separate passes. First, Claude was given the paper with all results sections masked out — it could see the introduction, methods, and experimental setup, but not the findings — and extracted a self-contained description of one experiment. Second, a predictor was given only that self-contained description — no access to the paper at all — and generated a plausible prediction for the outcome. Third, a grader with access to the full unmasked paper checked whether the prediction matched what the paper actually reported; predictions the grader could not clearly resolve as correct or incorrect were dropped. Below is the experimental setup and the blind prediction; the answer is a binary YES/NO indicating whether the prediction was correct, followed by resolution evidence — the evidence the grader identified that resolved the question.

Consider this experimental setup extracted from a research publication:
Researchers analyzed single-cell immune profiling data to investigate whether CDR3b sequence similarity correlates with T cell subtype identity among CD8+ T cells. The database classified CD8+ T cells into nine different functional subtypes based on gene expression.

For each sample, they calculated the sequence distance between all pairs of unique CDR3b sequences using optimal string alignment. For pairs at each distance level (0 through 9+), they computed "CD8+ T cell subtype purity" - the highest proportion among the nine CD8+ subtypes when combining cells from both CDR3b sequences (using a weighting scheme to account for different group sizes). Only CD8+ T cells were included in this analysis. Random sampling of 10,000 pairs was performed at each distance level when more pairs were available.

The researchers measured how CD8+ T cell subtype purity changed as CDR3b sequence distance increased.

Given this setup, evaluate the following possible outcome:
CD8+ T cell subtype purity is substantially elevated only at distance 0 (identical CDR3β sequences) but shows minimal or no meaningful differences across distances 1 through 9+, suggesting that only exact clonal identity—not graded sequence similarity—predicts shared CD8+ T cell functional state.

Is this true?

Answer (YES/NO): NO